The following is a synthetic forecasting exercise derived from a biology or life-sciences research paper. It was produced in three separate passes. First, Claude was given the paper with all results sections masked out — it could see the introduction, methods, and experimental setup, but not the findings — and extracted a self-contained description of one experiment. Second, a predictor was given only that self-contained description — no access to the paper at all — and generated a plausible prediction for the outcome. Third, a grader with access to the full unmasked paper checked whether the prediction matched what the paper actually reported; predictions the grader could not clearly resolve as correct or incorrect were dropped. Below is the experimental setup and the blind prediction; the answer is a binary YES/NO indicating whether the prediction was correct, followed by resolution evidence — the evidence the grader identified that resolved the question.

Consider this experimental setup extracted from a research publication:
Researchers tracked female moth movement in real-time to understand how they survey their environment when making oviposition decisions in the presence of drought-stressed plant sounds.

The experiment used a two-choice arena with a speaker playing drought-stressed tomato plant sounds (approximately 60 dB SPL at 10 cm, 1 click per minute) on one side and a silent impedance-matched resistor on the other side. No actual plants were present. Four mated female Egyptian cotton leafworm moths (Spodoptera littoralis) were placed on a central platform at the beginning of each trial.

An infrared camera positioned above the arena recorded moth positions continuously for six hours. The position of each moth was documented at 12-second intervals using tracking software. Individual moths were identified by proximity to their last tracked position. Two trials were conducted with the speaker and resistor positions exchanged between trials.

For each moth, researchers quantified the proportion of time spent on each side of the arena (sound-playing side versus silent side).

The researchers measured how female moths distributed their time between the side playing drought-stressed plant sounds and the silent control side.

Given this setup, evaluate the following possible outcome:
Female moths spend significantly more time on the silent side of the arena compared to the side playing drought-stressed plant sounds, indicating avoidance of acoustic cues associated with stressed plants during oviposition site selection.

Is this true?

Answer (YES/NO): NO